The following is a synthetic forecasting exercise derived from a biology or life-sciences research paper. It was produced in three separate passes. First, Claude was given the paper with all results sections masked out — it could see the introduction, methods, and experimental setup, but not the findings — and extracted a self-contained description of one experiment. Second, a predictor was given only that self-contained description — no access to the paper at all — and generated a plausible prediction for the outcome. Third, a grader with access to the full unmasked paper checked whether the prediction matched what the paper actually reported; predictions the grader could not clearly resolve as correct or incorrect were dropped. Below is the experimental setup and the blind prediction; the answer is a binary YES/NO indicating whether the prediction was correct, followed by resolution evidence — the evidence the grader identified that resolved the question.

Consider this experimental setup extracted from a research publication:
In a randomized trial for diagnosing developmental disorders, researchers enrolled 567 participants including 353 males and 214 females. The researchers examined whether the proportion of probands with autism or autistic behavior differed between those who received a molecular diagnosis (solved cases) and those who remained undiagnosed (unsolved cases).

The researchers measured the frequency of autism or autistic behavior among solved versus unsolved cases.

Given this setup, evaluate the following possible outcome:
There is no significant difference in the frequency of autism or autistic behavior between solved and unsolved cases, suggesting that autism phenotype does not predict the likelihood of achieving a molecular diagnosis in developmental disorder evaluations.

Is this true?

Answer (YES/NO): NO